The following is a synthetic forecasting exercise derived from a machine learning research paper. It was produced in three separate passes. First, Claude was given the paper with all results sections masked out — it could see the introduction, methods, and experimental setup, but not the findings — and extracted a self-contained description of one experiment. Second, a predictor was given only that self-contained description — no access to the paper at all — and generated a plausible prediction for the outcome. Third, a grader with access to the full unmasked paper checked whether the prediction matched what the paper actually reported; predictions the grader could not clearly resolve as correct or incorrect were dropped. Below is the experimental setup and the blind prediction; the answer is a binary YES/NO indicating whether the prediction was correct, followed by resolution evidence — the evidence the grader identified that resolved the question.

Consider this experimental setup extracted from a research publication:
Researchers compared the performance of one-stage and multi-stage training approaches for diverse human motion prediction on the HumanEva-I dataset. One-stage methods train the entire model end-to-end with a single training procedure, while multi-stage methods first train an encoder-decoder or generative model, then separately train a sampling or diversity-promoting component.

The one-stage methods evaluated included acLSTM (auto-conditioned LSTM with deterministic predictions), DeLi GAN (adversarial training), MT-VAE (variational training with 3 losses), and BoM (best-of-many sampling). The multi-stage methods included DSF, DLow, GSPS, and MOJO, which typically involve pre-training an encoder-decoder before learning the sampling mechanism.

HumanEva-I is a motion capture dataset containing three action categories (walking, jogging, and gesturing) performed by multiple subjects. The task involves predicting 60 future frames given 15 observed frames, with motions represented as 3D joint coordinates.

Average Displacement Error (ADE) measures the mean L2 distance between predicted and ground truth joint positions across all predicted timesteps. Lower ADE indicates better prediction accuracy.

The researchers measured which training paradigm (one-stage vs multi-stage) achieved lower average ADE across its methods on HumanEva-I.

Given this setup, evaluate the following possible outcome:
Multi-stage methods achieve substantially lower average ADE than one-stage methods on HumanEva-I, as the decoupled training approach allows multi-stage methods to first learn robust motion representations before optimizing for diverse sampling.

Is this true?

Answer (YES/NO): YES